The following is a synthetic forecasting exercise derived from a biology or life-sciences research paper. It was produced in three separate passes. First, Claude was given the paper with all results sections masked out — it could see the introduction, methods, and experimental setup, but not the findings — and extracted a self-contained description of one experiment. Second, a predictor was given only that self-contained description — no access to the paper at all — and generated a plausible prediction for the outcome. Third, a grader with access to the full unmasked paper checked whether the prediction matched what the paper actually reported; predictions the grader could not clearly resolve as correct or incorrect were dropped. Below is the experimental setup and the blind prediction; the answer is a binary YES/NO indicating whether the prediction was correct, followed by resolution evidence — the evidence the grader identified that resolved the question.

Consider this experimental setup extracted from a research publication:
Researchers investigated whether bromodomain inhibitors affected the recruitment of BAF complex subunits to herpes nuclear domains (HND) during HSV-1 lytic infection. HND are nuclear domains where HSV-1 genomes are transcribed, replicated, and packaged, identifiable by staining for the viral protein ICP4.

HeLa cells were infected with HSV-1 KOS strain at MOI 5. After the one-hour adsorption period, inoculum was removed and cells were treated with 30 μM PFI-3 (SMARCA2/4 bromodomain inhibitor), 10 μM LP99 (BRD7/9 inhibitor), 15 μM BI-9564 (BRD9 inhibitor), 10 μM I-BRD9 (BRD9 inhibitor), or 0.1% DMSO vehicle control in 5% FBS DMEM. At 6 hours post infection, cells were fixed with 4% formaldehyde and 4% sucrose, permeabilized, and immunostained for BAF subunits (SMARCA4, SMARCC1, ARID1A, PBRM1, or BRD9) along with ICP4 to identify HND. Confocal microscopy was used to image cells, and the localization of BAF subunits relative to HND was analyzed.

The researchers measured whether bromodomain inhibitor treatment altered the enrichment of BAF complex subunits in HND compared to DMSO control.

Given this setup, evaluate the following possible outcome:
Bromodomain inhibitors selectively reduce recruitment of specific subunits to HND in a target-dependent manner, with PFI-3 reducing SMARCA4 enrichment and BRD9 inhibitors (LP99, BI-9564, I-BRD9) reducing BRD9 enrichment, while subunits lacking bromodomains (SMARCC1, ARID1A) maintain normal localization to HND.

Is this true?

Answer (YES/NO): NO